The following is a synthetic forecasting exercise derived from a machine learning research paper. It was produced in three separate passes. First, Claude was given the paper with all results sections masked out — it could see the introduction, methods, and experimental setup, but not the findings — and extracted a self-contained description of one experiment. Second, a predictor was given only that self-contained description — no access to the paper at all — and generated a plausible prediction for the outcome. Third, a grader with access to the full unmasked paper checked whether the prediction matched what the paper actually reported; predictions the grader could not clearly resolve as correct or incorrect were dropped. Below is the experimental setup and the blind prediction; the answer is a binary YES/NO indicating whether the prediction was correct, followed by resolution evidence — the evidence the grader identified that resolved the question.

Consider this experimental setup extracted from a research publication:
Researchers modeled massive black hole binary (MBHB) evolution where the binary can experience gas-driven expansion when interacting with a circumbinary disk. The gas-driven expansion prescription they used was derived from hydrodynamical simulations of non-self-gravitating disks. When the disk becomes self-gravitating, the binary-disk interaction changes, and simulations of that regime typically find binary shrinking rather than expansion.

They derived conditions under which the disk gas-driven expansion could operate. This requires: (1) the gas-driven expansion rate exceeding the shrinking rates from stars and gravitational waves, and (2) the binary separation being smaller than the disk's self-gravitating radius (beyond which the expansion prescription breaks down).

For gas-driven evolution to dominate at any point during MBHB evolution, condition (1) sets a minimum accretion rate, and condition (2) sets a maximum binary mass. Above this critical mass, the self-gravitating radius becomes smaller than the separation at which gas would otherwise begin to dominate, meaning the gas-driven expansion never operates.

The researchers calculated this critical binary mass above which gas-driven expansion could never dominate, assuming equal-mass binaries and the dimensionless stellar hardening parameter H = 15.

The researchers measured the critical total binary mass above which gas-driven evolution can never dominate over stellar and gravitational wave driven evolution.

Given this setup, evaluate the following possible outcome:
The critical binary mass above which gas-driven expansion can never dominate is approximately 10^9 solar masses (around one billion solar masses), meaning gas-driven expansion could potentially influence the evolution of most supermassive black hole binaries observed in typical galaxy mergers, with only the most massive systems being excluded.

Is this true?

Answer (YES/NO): NO